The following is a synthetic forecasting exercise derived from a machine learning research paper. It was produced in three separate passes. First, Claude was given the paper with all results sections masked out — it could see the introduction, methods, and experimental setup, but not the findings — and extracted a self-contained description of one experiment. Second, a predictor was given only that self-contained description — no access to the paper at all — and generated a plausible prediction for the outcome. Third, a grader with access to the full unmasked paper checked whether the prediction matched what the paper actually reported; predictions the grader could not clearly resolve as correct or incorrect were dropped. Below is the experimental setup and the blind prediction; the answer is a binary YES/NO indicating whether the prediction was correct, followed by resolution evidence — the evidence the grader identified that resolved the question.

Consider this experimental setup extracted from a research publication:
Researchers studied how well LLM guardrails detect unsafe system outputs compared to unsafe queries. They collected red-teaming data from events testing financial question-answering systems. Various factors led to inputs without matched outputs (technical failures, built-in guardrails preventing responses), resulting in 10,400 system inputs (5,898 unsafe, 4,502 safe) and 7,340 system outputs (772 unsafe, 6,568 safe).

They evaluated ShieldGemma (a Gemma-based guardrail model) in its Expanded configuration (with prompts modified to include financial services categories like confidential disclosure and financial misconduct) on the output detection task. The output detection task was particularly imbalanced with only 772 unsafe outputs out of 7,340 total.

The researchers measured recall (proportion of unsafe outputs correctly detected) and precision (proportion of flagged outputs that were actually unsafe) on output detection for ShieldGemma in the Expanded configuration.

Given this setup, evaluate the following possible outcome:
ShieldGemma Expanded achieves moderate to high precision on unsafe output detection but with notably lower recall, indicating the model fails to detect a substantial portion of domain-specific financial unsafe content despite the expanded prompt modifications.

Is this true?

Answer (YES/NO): NO